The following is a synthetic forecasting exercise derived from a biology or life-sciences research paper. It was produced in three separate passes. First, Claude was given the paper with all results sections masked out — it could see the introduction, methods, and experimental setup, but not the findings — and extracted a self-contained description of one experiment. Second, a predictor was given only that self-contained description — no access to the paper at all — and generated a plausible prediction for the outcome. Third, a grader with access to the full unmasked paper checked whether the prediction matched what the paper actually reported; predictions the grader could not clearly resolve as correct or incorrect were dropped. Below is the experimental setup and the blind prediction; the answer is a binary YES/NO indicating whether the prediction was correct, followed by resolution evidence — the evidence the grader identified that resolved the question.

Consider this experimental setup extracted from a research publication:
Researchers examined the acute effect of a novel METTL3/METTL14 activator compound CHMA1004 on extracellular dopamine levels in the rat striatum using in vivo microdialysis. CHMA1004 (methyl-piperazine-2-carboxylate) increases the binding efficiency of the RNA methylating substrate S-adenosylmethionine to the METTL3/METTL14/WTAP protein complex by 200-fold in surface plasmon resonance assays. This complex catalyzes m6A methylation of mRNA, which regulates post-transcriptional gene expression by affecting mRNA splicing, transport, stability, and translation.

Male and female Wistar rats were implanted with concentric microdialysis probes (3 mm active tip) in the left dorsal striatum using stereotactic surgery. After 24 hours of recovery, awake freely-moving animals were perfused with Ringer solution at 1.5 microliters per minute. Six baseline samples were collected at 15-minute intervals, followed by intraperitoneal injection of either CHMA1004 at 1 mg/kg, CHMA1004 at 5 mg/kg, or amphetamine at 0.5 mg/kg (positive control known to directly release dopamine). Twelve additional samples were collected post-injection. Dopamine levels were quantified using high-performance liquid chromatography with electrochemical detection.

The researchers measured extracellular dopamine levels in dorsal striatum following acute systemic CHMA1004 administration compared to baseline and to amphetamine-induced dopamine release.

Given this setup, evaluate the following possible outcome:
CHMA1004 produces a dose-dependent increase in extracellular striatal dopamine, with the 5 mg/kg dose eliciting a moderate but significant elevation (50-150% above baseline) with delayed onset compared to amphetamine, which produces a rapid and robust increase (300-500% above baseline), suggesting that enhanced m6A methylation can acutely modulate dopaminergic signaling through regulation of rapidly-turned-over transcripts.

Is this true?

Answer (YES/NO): NO